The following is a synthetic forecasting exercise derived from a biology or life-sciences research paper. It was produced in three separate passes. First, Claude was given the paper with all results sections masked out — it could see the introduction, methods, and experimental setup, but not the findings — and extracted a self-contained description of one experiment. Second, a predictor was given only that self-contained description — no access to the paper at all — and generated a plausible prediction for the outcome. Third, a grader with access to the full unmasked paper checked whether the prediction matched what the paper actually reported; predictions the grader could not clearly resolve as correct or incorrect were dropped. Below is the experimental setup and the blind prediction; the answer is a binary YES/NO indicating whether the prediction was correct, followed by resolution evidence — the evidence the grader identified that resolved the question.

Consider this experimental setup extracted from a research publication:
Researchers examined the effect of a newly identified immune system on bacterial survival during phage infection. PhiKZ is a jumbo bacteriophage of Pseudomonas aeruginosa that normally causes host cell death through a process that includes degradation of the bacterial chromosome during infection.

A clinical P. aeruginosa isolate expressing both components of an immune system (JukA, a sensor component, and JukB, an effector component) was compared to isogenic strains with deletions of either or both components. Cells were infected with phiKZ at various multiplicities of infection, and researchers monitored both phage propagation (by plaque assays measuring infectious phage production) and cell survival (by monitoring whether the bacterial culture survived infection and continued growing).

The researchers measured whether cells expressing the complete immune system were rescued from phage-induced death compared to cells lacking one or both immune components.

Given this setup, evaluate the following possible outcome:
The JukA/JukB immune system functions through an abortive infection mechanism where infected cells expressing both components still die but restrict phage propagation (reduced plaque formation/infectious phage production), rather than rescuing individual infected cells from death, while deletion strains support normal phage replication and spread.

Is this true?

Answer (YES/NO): NO